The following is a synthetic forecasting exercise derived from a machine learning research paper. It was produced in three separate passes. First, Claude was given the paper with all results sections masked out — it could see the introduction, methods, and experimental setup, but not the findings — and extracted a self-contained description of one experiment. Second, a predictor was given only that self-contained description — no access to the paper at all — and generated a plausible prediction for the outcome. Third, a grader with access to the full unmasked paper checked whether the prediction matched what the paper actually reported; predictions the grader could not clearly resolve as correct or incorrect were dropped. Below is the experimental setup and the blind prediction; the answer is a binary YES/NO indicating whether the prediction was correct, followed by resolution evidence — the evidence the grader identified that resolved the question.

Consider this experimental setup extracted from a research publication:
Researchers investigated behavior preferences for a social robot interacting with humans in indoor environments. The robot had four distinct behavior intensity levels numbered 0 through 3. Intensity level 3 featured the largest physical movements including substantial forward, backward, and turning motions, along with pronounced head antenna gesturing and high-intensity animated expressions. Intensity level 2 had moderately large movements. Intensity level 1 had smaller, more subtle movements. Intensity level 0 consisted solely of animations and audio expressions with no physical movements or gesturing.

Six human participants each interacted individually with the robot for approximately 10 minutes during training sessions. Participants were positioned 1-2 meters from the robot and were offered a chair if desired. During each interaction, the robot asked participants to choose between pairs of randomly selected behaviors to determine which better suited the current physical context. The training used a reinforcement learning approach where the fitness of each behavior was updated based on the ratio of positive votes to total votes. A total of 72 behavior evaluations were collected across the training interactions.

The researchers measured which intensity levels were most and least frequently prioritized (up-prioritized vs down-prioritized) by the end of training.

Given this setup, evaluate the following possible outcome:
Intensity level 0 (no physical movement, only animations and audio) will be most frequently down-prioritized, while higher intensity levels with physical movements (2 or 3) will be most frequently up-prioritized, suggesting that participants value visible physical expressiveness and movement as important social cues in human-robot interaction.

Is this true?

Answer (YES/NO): NO